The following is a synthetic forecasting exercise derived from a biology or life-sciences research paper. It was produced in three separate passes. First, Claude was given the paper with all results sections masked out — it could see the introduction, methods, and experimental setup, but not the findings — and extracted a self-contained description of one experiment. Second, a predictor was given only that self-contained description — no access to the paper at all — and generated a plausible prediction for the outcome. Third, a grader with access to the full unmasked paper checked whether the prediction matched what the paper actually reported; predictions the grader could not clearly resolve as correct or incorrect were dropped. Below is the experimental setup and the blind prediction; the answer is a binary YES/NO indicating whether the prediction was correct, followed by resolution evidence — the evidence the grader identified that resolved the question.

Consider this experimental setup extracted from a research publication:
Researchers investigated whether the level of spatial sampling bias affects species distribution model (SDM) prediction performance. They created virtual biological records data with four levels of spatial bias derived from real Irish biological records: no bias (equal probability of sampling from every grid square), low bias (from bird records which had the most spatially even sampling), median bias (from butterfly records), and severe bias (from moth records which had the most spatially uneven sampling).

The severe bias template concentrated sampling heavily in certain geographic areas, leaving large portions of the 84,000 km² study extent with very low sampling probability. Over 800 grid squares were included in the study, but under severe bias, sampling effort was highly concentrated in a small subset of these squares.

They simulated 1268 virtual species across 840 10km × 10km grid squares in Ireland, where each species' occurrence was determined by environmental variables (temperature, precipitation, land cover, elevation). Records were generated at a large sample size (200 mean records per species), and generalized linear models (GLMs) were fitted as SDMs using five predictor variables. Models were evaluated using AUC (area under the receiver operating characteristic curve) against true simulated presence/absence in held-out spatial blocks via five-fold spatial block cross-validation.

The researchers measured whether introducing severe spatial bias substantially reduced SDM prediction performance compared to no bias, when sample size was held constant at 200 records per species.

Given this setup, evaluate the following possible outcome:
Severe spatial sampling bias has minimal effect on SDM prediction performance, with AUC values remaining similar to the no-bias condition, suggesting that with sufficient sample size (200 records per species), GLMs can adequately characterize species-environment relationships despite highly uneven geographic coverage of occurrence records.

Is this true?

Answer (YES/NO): NO